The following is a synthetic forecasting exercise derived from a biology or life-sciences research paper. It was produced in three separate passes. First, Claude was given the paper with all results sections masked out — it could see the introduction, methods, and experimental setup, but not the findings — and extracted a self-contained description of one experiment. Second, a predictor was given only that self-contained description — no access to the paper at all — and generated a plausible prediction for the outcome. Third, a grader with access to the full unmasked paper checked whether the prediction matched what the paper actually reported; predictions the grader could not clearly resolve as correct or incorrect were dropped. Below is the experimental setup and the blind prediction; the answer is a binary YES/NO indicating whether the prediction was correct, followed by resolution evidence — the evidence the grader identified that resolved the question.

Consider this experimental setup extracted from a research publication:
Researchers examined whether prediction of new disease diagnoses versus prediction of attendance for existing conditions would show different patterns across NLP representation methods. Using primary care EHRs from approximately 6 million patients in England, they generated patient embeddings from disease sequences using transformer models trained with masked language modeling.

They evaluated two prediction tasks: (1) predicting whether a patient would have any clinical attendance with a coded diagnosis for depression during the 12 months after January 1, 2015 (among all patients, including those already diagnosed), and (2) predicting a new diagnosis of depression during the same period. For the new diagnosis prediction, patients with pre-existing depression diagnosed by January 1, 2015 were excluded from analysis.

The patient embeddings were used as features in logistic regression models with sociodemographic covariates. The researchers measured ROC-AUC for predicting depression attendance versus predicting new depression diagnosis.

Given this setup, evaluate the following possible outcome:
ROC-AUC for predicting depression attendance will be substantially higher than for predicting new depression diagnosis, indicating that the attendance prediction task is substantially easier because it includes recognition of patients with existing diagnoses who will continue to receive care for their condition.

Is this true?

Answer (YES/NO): YES